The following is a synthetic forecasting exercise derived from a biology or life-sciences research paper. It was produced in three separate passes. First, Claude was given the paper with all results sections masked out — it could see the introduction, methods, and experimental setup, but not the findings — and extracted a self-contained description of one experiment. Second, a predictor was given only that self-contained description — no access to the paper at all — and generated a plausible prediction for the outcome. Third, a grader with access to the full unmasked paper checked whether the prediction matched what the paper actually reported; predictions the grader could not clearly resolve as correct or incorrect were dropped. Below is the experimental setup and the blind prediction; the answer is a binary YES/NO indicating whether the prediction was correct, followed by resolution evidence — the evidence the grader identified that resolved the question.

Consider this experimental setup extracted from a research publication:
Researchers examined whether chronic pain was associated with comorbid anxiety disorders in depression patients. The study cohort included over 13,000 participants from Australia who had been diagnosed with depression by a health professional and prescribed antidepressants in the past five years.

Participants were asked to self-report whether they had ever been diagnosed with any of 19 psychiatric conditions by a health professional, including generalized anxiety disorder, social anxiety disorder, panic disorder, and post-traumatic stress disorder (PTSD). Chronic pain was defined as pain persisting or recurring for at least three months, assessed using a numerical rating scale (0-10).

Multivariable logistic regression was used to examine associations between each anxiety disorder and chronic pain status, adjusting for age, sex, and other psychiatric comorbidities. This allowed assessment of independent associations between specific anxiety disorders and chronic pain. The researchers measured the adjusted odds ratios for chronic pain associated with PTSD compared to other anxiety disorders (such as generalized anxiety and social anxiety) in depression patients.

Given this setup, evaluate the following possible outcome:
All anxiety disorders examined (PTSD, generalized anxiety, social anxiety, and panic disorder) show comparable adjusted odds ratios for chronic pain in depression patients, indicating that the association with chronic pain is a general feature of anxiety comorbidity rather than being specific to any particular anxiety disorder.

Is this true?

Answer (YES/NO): NO